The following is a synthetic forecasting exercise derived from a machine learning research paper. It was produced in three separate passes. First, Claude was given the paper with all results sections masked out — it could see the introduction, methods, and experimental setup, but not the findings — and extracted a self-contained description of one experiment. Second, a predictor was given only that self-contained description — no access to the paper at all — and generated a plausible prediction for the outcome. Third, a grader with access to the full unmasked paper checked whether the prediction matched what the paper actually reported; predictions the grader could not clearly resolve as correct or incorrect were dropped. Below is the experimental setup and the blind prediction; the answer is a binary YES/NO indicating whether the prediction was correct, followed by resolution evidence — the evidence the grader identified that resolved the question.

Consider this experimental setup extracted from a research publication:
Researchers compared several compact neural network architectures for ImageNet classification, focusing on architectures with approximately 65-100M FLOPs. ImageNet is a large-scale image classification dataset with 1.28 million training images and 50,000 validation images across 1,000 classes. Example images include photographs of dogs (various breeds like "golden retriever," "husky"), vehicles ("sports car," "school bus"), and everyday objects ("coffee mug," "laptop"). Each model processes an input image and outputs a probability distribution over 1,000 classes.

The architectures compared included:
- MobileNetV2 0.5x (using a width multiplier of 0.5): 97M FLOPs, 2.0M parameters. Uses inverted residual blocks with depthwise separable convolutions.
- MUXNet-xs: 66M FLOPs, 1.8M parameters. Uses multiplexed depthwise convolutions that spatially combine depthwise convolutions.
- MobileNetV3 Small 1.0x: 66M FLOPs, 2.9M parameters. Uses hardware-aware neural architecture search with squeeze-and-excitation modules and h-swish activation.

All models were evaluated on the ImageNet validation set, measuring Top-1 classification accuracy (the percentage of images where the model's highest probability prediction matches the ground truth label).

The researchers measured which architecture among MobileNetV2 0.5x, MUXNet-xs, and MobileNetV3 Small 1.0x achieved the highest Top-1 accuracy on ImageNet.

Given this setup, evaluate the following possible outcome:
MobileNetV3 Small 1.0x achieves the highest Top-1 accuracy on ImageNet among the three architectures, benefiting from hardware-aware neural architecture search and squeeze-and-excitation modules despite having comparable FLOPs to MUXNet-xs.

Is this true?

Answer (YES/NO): YES